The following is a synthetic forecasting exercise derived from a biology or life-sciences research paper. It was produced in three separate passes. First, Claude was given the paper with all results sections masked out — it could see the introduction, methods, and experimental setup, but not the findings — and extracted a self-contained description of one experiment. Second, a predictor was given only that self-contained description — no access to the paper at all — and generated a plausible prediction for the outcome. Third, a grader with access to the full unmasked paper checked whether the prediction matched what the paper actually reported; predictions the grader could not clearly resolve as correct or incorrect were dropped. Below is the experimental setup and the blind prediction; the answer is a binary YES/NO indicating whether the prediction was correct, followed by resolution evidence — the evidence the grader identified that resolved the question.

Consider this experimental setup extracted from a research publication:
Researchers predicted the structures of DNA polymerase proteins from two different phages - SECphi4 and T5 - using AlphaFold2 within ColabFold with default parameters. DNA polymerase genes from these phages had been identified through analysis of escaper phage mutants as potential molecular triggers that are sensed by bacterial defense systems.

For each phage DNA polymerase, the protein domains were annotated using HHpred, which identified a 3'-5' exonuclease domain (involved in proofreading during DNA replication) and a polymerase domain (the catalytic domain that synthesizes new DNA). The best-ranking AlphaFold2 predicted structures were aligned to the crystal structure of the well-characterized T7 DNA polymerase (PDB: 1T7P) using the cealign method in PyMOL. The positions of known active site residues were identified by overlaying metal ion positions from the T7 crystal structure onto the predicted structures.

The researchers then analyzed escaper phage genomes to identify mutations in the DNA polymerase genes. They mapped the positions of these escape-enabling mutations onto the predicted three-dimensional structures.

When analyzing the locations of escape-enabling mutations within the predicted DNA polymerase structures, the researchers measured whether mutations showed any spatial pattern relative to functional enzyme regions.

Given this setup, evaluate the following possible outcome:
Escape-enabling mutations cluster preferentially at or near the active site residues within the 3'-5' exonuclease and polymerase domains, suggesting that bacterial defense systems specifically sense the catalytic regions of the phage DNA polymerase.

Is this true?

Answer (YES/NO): NO